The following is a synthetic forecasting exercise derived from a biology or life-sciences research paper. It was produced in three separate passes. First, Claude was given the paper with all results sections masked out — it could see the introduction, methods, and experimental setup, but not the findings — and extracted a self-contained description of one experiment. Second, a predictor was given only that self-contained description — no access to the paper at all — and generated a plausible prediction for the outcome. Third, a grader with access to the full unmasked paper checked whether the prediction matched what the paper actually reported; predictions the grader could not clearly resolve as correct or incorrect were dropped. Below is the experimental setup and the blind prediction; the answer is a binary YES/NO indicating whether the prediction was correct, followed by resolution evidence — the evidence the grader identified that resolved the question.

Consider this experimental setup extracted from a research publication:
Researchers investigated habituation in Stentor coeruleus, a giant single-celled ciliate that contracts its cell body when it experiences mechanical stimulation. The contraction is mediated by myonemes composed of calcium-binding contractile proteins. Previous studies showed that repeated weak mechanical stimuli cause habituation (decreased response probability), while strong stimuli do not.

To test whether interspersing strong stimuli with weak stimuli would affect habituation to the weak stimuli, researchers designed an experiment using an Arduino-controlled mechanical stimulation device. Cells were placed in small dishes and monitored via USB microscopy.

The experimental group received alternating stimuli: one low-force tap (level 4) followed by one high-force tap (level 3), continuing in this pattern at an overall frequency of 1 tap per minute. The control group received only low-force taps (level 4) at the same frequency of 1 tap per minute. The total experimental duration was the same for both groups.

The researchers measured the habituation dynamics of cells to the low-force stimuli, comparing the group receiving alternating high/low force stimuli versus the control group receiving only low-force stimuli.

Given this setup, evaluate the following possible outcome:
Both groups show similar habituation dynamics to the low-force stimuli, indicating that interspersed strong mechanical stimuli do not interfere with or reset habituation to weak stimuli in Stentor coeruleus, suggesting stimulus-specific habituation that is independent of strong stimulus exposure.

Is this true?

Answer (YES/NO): YES